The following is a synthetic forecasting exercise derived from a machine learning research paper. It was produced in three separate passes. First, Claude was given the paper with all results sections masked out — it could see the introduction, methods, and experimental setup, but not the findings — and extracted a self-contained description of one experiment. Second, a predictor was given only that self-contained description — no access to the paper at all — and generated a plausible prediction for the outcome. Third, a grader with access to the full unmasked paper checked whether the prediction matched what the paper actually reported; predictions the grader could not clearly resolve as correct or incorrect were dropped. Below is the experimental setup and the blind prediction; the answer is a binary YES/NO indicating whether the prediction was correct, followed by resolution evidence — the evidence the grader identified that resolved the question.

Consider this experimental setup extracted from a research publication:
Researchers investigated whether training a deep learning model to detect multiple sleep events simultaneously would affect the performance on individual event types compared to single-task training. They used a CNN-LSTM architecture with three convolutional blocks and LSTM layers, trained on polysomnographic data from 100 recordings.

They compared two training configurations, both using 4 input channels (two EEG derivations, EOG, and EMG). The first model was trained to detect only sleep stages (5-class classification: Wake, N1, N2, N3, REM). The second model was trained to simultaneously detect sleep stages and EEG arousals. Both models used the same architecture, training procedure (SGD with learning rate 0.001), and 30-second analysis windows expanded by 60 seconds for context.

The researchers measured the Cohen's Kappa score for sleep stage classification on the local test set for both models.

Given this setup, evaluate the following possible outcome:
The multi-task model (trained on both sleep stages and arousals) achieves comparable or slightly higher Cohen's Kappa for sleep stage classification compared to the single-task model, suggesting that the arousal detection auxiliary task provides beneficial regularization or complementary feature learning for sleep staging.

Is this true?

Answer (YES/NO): YES